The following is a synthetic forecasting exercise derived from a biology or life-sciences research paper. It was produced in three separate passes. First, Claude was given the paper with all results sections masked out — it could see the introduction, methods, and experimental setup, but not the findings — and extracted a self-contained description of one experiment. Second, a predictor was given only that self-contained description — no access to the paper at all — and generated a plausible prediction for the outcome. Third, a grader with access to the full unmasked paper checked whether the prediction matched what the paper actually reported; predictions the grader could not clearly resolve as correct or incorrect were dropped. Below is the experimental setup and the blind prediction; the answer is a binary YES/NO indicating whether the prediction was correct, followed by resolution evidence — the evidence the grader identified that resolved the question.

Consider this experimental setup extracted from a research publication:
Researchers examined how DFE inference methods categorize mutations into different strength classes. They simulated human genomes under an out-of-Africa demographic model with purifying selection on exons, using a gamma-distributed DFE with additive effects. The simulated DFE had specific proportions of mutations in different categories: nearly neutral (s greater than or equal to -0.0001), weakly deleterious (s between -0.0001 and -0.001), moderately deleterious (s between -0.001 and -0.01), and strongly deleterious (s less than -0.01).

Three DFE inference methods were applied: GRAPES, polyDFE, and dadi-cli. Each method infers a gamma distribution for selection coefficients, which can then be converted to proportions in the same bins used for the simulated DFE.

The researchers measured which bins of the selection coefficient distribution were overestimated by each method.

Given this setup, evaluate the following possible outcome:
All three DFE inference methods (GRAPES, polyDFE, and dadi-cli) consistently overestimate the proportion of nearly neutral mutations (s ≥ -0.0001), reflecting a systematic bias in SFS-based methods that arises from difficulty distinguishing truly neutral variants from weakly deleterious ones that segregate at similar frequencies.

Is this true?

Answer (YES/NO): NO